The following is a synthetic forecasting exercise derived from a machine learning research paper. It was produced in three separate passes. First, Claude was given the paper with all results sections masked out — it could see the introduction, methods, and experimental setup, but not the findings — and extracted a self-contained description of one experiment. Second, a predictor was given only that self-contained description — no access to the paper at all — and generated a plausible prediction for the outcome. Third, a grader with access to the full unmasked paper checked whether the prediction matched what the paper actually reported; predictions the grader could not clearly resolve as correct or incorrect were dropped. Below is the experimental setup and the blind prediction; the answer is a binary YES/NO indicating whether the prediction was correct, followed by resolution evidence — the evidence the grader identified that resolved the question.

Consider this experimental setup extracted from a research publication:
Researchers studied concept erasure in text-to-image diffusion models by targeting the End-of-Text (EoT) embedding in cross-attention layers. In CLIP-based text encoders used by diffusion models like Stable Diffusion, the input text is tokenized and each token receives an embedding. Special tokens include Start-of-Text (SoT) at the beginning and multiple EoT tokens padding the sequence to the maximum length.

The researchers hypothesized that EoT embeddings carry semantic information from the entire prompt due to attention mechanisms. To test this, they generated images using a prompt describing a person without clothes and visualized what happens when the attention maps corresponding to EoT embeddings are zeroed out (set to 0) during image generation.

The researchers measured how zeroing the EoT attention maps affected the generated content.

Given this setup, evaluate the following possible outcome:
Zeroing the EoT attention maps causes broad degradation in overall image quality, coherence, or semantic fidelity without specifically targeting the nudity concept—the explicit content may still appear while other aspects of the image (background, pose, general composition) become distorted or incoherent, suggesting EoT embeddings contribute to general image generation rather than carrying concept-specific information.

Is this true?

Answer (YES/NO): NO